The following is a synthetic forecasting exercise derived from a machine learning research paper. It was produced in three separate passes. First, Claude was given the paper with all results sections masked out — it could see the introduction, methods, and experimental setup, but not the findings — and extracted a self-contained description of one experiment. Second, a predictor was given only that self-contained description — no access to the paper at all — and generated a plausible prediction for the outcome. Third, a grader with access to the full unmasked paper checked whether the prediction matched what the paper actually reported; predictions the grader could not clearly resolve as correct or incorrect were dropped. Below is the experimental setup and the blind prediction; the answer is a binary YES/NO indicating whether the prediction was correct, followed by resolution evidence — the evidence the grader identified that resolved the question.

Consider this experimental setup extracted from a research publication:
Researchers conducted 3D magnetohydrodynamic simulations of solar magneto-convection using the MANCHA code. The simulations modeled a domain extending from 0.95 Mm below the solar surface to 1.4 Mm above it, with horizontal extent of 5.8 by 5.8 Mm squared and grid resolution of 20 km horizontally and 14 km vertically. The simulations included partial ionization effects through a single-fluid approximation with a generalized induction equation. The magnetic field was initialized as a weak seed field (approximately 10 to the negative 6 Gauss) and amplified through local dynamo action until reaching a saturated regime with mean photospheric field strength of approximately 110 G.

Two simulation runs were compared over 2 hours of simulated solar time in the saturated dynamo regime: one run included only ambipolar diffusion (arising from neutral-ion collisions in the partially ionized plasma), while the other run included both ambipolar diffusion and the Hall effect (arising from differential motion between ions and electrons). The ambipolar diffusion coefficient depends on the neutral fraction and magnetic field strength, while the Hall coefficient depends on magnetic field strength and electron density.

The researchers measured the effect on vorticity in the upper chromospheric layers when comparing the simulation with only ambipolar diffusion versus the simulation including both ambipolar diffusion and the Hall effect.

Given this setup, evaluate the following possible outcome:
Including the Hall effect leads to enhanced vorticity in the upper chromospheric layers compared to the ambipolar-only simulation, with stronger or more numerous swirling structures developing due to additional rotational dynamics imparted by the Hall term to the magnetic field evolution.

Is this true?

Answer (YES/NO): YES